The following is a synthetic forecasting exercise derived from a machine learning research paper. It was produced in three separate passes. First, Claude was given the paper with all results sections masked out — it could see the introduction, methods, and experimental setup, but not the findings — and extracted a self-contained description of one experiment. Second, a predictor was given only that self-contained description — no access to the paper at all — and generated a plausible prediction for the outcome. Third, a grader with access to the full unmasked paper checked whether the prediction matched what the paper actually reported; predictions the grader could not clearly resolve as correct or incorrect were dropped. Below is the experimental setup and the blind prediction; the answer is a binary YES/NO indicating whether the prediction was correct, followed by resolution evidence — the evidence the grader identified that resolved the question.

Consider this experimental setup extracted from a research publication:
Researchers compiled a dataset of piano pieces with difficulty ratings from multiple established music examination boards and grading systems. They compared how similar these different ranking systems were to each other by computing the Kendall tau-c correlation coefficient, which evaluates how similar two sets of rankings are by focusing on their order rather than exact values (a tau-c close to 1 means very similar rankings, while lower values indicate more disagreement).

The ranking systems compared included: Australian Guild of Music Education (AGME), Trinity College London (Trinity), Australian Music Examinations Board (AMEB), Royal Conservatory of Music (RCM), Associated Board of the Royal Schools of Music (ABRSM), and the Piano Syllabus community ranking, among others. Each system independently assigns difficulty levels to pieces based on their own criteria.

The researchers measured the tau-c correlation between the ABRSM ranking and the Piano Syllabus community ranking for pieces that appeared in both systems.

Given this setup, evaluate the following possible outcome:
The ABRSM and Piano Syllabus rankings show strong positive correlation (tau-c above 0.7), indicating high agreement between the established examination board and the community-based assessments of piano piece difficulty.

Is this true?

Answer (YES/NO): YES